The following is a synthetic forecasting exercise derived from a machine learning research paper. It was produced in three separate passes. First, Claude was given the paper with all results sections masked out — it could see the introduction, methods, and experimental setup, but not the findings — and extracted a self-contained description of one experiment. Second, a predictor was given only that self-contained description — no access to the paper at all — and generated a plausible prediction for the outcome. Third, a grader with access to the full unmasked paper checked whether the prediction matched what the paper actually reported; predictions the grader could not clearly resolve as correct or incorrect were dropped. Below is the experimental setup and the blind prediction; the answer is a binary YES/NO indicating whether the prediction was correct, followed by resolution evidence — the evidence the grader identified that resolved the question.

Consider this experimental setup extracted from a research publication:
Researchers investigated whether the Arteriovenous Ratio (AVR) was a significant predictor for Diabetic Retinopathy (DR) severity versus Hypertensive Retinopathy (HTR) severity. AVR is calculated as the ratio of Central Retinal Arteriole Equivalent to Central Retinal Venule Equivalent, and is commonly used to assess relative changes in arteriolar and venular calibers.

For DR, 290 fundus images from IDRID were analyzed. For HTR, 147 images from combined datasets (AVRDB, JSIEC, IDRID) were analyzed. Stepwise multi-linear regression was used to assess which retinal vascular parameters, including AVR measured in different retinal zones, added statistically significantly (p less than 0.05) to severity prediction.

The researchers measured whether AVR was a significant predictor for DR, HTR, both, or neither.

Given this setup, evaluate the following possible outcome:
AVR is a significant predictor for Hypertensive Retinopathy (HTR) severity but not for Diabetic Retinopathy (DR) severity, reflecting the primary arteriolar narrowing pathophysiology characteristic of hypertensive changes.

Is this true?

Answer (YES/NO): YES